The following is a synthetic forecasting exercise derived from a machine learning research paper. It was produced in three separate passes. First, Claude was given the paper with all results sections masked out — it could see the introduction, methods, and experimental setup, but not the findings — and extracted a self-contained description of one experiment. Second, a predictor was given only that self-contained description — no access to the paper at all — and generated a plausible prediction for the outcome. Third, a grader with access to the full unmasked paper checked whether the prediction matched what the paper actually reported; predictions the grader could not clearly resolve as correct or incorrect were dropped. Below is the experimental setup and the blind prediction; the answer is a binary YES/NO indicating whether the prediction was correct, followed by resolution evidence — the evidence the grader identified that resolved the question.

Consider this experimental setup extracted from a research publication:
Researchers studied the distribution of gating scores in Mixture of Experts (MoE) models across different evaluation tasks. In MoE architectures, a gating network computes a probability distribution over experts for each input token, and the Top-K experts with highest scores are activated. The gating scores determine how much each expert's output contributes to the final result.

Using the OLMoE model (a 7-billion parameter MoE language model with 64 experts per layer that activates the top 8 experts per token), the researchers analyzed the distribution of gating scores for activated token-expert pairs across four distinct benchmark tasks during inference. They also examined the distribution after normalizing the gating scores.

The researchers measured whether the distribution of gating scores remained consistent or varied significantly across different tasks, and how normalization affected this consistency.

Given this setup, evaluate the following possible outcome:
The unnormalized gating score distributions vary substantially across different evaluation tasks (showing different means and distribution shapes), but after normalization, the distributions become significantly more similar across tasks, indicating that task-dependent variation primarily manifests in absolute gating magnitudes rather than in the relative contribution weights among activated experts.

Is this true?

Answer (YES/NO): NO